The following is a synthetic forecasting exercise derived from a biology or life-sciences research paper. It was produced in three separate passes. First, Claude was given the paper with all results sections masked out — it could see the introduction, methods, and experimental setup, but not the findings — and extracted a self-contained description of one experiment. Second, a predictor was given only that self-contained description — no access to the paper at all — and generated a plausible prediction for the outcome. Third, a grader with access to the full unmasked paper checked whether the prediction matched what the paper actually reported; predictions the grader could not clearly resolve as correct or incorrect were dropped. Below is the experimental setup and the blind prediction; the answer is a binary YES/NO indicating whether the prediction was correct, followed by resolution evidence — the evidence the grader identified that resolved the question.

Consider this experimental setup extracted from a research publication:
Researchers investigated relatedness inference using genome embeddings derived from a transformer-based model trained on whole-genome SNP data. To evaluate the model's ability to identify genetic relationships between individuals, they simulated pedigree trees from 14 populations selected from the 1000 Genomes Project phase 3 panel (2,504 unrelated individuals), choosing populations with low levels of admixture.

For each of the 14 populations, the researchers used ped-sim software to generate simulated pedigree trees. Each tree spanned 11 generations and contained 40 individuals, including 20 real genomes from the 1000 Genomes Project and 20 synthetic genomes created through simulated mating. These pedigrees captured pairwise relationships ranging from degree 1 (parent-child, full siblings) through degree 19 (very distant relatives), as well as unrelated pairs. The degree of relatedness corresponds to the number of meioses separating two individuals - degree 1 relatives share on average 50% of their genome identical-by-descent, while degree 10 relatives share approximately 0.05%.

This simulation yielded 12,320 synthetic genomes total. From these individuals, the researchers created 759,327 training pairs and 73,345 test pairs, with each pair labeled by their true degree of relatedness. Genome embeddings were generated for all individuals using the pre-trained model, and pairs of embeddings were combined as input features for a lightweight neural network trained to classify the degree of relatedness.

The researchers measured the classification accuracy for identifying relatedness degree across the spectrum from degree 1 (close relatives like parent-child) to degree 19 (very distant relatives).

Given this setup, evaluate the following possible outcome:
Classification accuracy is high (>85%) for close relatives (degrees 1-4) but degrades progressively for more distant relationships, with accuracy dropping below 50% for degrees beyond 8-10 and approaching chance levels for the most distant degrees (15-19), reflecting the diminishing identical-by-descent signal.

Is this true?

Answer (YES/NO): NO